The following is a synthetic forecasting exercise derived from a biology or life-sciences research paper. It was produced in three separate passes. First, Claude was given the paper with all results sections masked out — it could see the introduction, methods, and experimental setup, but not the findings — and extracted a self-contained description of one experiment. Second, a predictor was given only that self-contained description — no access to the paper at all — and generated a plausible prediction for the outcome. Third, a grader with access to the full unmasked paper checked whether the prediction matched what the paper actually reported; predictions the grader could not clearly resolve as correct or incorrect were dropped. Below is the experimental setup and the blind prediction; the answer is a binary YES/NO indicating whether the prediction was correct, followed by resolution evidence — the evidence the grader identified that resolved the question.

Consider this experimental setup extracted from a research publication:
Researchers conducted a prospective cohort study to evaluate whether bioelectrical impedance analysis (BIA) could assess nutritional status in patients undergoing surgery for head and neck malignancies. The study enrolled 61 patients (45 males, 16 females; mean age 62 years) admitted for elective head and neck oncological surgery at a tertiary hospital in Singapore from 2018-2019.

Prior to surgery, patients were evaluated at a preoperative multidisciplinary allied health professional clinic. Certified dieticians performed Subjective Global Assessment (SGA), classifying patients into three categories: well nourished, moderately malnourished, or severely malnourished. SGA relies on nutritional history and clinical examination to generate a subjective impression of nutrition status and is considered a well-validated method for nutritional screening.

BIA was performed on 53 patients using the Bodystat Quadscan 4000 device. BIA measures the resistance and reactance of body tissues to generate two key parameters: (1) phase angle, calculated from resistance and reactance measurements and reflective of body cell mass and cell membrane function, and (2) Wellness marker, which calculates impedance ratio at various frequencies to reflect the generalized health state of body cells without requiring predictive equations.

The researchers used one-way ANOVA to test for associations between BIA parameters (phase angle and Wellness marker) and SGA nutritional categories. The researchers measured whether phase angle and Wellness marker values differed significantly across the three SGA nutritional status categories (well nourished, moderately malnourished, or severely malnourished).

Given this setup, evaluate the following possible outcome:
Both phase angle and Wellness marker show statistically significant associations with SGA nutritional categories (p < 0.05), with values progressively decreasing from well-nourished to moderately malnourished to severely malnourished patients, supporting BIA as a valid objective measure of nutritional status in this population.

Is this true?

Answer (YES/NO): NO